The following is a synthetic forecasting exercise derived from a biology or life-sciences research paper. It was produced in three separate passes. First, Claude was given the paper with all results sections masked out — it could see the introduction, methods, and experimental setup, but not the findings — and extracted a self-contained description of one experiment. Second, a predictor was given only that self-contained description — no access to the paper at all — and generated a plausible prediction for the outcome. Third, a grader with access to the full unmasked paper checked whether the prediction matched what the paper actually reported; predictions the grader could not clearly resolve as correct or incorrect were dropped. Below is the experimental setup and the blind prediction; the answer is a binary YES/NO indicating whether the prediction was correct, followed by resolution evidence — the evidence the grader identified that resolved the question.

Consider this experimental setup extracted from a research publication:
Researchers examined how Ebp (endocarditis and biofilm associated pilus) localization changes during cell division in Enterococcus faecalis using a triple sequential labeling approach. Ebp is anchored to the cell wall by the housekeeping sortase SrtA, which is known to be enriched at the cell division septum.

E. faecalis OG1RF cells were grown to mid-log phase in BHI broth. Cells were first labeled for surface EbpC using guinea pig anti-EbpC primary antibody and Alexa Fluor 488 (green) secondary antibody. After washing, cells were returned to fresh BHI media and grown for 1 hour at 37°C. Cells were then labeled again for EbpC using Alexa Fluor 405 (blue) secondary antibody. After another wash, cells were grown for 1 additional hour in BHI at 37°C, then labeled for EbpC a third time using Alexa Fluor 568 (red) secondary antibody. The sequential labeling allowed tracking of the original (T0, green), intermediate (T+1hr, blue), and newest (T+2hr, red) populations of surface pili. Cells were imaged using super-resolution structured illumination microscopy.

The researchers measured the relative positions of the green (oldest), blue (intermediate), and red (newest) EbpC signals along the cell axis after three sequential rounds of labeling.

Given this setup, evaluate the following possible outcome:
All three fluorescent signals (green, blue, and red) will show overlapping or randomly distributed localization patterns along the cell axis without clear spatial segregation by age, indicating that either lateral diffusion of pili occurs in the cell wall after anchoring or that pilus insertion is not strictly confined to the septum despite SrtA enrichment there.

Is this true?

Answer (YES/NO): NO